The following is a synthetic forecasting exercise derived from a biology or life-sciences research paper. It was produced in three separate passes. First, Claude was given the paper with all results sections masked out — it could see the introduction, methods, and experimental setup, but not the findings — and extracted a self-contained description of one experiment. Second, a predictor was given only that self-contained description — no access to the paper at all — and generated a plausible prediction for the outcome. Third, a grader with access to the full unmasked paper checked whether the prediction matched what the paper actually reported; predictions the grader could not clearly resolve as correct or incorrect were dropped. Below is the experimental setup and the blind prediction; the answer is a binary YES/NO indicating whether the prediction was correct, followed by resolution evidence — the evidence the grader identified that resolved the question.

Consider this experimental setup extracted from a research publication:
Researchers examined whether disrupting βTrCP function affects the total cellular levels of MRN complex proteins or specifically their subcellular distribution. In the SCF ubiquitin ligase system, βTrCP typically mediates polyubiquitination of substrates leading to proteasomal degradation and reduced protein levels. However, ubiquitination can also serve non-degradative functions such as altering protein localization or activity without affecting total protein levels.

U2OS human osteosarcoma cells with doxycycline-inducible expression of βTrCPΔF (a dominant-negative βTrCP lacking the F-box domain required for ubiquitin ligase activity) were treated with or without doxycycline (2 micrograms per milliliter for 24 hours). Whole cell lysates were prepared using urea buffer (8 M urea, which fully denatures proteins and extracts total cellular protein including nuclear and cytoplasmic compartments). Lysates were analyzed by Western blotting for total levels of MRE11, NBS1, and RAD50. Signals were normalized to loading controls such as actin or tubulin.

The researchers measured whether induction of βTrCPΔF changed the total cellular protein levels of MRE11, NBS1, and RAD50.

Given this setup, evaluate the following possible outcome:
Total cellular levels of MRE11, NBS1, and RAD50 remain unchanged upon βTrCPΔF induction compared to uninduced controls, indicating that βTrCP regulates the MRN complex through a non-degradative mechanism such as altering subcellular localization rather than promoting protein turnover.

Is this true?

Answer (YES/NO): YES